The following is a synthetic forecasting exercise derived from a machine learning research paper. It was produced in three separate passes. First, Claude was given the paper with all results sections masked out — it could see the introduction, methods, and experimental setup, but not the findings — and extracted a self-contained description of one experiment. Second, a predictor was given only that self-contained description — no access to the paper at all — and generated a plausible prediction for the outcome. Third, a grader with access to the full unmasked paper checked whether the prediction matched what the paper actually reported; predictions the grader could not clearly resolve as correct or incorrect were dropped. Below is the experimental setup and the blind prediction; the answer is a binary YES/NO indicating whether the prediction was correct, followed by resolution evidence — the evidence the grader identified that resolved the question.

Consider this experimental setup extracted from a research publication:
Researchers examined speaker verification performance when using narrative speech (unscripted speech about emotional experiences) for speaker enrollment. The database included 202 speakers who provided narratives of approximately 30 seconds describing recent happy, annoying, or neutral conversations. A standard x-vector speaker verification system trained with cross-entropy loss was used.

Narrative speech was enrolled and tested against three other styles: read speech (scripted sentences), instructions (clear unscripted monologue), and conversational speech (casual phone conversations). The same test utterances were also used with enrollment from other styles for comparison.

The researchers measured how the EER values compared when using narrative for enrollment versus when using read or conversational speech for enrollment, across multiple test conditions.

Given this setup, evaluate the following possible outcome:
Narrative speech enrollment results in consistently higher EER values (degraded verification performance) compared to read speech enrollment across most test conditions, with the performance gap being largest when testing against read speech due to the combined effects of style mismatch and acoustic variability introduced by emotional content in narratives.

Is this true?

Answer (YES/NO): NO